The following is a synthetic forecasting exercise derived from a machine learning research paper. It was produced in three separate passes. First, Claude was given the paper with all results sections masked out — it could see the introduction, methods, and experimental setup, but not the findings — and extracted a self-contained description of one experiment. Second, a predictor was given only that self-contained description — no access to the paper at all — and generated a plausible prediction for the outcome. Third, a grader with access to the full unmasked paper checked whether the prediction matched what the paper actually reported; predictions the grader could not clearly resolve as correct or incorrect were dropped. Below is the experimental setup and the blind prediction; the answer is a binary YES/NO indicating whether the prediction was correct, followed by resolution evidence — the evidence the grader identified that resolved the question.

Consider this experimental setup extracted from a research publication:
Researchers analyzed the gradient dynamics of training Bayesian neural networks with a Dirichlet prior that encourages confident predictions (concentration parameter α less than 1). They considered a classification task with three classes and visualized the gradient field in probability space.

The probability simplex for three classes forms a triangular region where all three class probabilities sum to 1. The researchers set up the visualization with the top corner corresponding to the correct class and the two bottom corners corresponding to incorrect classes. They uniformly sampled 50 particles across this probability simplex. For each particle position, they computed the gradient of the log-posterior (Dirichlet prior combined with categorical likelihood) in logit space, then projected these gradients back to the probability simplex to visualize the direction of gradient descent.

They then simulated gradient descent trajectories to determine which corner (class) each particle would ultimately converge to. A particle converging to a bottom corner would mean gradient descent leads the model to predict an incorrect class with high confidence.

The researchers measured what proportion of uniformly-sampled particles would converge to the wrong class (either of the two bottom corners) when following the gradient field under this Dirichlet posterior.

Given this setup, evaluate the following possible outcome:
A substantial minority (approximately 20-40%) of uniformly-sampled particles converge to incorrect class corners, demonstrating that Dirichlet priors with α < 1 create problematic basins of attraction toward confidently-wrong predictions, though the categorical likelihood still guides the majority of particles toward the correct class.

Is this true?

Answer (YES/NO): YES